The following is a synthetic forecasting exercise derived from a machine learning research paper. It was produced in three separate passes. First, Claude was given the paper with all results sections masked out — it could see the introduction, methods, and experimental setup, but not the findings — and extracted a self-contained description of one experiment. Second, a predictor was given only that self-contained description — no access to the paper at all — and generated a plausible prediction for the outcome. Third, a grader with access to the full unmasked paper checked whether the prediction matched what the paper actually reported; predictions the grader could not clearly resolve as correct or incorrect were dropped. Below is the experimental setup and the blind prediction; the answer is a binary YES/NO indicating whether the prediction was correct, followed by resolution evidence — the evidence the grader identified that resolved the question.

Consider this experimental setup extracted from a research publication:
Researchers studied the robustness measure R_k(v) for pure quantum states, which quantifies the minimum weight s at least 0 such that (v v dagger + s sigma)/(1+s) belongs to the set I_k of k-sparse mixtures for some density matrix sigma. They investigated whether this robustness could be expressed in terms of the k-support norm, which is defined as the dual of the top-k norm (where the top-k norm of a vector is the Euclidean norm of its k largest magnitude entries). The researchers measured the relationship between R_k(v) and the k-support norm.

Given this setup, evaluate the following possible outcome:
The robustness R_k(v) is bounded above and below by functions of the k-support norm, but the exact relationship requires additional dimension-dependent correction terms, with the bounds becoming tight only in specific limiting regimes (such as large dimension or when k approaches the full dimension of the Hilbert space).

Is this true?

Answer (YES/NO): NO